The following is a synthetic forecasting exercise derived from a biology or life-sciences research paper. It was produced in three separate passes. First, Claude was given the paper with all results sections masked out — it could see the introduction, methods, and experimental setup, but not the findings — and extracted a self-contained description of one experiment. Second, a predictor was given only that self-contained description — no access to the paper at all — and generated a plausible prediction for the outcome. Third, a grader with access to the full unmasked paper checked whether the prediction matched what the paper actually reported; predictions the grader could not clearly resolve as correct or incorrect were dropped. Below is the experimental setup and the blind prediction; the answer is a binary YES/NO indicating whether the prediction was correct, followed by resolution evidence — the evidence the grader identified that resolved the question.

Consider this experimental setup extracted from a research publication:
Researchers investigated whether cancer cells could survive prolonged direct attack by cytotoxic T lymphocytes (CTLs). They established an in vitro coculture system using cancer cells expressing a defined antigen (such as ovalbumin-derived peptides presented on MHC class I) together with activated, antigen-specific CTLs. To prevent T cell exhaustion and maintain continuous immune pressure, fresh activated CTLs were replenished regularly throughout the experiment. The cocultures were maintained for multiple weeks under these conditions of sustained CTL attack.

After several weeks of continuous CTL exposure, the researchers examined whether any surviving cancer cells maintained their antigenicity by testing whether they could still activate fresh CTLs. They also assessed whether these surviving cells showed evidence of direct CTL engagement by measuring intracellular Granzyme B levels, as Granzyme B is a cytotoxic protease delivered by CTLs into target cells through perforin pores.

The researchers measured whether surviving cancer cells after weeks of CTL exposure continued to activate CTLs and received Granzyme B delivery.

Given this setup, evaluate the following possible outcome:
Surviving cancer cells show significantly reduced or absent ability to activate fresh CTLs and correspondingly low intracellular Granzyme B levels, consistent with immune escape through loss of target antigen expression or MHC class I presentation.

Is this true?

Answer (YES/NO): NO